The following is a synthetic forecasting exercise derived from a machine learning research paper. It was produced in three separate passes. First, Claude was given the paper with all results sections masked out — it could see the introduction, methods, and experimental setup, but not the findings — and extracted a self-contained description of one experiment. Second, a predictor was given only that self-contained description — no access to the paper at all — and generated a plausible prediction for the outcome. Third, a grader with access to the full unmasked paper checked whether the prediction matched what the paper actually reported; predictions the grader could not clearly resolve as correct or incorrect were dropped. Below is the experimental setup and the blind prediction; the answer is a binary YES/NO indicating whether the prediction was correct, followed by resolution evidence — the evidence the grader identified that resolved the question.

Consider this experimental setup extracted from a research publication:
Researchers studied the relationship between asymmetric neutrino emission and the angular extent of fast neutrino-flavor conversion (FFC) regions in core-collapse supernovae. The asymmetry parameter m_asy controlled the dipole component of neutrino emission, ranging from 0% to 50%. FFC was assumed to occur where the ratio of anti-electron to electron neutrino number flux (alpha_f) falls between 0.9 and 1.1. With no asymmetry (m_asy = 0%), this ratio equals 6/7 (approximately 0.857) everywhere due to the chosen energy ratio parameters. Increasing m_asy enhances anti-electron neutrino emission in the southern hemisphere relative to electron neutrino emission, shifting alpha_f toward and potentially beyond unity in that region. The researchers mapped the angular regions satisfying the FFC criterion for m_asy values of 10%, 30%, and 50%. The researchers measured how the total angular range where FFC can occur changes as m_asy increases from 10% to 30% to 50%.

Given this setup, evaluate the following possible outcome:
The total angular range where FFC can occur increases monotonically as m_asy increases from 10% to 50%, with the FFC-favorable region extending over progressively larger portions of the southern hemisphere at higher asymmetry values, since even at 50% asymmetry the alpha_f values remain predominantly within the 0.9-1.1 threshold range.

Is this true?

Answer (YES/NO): NO